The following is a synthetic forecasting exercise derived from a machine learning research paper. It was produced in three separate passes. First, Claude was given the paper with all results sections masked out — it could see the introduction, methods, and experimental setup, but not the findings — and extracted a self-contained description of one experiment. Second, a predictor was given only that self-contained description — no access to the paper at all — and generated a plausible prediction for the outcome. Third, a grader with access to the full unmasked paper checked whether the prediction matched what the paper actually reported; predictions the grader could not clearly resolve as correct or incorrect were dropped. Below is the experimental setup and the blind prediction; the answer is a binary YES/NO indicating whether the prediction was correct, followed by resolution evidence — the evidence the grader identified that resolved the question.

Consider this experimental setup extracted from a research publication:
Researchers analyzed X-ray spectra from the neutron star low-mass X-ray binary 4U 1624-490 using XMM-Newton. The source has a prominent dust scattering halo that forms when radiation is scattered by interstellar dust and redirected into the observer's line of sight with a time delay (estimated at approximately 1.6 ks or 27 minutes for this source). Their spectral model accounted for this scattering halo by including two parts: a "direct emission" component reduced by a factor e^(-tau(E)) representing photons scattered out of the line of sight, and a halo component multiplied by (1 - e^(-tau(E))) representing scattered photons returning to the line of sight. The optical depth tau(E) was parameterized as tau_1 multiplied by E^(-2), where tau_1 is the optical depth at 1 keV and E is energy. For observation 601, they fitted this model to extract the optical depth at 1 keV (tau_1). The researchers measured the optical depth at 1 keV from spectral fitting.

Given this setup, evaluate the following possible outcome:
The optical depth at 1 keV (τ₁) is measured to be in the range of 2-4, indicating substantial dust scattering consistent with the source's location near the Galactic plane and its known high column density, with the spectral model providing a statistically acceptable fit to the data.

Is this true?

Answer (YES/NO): YES